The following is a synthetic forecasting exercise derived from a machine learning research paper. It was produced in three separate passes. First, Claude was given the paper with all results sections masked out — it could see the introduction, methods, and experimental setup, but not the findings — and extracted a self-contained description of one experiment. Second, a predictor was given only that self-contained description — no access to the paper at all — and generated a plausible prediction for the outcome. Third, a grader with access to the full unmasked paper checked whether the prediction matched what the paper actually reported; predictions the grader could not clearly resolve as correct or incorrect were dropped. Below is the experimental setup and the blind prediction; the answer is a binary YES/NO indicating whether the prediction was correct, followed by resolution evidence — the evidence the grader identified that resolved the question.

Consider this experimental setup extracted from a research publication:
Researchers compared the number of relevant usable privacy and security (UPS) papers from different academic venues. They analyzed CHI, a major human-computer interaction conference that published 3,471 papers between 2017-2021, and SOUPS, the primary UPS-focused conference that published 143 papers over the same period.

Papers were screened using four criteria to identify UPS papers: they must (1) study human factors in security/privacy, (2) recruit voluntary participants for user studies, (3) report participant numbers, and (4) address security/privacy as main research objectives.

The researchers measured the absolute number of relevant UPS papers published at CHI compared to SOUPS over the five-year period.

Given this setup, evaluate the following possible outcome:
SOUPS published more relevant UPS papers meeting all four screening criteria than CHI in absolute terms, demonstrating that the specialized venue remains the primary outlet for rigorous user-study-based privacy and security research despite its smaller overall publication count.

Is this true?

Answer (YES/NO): NO